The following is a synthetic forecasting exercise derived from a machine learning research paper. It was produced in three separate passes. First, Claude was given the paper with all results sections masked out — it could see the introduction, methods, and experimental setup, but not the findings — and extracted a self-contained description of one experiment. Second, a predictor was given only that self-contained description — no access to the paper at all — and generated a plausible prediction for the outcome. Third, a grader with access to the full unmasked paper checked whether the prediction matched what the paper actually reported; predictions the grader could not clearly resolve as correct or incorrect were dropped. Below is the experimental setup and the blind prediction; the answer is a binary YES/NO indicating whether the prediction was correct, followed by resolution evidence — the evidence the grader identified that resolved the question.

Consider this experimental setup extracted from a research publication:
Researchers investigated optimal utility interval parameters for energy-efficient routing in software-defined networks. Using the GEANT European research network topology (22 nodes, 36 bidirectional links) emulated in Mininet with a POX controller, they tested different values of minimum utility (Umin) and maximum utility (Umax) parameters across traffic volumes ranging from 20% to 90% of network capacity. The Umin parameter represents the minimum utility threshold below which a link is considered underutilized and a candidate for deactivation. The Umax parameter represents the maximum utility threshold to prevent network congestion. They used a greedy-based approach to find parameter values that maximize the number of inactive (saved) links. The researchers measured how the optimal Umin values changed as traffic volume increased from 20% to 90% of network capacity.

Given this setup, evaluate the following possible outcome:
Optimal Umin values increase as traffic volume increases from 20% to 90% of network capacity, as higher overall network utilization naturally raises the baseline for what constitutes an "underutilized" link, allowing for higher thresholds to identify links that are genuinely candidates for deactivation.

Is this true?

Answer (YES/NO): YES